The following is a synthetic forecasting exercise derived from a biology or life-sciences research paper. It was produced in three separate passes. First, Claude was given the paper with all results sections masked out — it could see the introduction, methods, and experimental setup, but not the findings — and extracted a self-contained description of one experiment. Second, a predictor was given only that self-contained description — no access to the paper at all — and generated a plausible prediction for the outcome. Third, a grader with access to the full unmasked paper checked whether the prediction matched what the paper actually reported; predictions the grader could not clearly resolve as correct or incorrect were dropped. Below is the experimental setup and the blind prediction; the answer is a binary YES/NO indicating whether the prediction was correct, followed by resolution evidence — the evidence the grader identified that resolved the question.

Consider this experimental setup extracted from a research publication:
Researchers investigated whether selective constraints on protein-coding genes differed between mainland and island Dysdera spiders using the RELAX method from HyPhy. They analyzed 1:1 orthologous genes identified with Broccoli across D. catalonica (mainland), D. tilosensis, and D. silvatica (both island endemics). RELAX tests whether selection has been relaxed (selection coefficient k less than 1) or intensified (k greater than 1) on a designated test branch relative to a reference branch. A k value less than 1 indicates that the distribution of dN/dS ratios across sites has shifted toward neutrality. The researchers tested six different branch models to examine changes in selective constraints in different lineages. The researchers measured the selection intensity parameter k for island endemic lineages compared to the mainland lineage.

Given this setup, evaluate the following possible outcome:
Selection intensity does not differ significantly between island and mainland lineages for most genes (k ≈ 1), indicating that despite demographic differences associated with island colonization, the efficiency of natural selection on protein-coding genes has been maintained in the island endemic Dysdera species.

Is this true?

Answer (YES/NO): NO